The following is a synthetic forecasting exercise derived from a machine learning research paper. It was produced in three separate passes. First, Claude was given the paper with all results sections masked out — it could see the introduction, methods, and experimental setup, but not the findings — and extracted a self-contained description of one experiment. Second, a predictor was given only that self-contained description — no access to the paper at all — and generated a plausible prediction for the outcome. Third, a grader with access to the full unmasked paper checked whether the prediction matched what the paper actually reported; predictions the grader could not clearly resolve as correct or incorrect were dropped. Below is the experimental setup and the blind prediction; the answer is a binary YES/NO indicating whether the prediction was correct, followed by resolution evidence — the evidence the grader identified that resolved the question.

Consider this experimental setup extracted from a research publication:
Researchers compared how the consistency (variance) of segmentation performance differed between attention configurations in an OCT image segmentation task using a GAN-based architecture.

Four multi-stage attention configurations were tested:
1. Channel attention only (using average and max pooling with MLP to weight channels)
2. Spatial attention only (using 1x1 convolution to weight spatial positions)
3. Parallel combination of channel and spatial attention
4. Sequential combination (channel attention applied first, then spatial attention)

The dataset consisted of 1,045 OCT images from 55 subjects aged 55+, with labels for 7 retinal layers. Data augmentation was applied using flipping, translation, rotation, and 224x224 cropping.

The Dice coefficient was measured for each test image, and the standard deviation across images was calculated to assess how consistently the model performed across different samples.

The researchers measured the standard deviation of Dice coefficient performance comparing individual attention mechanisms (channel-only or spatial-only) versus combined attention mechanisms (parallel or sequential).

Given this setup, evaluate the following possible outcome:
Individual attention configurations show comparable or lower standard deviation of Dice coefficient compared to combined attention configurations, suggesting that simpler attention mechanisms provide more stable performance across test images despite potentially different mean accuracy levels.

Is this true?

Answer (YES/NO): NO